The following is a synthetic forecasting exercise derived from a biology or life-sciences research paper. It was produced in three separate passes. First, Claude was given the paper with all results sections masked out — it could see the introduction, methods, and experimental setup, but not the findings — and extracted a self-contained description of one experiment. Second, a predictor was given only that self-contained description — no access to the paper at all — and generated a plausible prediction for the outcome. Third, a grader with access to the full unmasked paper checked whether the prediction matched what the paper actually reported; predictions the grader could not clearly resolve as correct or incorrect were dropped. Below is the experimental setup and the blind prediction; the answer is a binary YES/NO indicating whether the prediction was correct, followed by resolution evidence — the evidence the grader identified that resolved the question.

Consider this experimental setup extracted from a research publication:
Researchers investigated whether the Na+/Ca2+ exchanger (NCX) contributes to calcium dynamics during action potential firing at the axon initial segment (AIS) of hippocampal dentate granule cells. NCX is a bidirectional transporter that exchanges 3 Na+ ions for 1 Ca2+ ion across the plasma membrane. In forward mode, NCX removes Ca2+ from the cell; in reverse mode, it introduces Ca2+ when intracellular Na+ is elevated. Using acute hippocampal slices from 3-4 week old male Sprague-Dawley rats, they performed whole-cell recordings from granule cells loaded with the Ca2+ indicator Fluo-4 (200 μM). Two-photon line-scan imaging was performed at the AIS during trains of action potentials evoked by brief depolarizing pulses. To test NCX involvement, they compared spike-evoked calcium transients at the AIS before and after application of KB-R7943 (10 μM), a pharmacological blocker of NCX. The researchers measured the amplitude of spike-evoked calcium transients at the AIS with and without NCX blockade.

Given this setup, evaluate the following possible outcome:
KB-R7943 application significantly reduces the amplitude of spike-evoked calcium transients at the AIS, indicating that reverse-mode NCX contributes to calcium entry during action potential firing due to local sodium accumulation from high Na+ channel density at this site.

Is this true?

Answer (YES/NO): YES